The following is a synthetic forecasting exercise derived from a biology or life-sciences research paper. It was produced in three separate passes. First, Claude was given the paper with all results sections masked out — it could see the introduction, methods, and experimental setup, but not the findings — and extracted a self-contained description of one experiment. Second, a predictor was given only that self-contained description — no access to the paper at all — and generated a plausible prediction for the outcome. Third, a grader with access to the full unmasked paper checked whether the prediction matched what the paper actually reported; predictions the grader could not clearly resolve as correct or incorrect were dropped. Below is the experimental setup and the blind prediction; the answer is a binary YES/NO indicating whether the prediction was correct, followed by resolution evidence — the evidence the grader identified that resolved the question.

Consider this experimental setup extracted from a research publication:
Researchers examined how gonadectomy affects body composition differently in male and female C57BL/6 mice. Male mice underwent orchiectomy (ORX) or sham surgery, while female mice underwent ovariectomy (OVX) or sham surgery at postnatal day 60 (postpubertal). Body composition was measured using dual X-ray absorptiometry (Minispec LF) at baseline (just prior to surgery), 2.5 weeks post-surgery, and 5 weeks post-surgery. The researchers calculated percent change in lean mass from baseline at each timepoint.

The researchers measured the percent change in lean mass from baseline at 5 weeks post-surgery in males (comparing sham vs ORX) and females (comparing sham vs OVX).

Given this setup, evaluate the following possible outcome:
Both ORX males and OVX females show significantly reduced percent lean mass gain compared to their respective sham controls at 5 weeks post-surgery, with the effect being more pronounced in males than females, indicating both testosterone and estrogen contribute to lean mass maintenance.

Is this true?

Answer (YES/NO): NO